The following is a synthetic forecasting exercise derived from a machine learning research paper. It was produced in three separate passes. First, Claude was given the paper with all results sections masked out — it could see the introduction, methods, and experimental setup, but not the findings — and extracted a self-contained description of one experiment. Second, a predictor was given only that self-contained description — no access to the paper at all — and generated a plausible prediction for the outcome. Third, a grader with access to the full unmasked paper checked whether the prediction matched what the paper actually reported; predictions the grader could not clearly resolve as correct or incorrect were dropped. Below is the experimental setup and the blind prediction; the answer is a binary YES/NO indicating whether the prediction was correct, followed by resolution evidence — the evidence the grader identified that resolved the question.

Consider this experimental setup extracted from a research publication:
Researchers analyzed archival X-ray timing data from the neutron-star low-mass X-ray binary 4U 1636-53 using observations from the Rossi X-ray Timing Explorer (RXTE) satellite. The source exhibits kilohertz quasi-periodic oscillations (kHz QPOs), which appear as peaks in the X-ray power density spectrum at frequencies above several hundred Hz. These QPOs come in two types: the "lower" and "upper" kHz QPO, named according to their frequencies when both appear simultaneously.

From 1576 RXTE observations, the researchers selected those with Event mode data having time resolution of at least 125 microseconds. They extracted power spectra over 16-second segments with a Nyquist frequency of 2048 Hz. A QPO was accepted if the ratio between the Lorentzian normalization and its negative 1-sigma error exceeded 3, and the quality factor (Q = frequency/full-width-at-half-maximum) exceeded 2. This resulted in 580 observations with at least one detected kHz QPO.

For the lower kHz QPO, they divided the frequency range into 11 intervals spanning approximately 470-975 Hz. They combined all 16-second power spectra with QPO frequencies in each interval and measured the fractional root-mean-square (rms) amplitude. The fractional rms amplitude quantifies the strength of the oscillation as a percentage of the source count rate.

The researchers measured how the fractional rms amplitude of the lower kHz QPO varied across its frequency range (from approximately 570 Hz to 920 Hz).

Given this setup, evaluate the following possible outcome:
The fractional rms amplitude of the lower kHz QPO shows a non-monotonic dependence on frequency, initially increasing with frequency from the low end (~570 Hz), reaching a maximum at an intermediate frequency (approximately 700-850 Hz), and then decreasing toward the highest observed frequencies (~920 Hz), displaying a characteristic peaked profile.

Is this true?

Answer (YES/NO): YES